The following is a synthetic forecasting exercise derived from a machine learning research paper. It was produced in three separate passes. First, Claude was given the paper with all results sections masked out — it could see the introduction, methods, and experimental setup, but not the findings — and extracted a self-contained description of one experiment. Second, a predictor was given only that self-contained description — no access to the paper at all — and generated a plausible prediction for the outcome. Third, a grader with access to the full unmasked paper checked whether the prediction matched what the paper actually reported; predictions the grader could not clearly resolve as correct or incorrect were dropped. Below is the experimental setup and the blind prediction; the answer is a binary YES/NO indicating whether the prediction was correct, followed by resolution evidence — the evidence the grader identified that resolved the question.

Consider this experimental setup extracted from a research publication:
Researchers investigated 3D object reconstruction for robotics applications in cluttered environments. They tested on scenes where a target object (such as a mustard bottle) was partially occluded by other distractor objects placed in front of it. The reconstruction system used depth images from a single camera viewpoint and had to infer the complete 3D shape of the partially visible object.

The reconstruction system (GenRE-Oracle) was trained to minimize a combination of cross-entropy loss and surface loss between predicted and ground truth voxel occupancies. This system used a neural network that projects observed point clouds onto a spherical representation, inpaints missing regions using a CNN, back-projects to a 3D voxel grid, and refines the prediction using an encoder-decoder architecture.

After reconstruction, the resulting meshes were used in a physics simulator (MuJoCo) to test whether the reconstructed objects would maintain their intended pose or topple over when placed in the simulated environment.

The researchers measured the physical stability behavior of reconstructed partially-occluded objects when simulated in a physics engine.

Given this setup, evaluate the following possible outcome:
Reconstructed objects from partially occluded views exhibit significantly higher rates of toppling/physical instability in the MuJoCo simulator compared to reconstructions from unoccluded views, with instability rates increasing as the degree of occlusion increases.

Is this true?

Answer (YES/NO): YES